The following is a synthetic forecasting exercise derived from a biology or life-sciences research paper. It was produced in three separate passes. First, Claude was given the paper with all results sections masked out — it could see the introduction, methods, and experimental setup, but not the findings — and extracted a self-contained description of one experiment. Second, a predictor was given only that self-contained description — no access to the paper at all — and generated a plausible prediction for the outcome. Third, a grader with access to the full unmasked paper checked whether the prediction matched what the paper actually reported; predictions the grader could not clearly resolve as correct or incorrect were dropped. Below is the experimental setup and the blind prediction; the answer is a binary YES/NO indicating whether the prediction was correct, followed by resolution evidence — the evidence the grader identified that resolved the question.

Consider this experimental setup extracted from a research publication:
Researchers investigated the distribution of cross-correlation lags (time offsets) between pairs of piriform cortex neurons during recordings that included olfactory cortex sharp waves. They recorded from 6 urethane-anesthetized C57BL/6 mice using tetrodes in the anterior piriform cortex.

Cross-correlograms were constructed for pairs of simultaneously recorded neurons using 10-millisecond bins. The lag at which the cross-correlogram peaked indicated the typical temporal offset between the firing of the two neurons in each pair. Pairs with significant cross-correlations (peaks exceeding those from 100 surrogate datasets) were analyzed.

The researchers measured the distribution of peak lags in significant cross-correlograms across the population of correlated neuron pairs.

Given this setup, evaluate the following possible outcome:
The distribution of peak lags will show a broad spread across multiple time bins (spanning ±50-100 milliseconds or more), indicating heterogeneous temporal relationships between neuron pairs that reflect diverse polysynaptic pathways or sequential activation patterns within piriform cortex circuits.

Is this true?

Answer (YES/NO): NO